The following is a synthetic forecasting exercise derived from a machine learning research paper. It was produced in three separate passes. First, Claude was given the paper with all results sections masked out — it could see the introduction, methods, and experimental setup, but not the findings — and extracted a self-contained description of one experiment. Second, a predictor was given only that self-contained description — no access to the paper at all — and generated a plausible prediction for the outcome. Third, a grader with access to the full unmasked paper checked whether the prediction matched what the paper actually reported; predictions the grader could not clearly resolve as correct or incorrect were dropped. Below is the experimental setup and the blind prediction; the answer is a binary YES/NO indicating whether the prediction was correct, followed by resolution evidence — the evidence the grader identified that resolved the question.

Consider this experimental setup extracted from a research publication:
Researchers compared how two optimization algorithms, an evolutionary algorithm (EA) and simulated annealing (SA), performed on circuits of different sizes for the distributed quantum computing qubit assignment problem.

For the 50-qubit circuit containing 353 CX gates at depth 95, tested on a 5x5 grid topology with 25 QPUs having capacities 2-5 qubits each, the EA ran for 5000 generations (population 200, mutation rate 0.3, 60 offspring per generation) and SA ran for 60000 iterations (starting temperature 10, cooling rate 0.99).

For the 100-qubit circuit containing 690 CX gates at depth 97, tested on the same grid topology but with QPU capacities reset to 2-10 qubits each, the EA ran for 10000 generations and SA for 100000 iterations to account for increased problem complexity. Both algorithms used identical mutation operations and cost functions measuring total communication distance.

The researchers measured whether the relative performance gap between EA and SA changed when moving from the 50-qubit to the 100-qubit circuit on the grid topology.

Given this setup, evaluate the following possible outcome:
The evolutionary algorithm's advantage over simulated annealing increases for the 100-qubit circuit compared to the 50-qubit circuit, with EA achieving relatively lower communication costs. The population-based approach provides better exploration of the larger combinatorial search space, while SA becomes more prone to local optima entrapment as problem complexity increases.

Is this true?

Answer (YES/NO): NO